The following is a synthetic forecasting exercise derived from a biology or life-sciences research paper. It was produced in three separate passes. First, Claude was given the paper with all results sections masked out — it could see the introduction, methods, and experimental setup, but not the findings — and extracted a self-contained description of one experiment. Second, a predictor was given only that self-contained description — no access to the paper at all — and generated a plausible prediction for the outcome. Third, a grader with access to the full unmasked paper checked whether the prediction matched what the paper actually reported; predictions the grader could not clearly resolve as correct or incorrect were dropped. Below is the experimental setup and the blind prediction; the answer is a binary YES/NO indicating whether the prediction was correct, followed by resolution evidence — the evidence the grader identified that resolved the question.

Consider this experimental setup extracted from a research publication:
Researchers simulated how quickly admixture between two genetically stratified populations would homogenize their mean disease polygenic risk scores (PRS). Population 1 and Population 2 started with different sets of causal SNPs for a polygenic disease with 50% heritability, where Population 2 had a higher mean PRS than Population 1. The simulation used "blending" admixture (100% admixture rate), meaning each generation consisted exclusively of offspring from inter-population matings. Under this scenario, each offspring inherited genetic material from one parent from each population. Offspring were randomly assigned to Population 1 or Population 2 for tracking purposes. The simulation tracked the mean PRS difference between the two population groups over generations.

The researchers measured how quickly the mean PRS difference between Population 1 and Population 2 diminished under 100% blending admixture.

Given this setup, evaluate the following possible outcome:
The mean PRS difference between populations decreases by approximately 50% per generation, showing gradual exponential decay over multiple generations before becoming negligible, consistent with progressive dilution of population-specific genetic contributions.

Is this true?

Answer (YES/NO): NO